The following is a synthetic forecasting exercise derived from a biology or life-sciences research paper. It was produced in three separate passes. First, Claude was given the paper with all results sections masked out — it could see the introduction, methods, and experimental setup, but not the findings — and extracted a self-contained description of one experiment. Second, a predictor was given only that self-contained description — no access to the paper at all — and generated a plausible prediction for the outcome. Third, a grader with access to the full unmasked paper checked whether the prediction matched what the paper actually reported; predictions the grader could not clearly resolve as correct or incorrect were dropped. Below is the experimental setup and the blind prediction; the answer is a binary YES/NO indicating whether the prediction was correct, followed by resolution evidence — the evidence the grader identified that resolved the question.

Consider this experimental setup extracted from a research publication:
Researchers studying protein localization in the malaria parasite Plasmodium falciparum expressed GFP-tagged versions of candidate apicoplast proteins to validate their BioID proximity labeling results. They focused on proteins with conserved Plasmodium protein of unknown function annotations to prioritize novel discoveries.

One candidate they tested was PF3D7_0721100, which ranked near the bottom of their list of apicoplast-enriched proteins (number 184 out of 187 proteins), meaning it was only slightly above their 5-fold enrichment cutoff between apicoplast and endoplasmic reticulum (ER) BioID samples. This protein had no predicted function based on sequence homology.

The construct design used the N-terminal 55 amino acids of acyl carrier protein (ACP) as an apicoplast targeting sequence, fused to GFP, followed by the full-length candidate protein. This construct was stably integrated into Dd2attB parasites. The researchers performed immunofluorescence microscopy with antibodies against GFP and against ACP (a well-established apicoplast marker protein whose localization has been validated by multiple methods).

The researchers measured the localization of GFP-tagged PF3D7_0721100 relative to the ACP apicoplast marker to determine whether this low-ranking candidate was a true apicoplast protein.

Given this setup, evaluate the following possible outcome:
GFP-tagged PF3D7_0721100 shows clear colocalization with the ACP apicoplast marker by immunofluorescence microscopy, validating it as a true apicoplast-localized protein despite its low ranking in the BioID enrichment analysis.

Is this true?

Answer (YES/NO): NO